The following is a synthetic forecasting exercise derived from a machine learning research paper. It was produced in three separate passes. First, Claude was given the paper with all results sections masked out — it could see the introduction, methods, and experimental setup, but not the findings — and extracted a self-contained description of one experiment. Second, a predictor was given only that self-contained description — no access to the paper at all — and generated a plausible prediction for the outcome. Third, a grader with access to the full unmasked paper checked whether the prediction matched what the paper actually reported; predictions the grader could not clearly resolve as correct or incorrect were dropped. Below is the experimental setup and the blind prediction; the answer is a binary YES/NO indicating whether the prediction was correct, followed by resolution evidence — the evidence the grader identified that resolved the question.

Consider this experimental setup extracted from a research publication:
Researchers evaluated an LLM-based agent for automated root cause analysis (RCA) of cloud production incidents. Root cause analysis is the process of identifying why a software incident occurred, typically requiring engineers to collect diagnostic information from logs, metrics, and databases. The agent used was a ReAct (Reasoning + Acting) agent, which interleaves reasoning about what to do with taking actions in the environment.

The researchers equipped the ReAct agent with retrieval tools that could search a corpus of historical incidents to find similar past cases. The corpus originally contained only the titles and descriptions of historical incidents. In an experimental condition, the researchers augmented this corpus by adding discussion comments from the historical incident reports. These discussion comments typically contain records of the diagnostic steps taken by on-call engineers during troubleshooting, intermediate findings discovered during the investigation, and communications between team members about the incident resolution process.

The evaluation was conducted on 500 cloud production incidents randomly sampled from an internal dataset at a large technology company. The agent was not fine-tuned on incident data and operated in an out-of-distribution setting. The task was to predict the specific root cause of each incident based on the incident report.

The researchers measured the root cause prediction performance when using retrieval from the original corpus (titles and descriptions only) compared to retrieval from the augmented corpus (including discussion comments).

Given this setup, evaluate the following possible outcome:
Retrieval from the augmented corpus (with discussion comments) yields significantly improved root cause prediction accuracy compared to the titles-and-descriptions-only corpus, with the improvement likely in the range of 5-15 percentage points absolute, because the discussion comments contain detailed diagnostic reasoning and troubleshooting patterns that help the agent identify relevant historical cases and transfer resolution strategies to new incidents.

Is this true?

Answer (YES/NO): NO